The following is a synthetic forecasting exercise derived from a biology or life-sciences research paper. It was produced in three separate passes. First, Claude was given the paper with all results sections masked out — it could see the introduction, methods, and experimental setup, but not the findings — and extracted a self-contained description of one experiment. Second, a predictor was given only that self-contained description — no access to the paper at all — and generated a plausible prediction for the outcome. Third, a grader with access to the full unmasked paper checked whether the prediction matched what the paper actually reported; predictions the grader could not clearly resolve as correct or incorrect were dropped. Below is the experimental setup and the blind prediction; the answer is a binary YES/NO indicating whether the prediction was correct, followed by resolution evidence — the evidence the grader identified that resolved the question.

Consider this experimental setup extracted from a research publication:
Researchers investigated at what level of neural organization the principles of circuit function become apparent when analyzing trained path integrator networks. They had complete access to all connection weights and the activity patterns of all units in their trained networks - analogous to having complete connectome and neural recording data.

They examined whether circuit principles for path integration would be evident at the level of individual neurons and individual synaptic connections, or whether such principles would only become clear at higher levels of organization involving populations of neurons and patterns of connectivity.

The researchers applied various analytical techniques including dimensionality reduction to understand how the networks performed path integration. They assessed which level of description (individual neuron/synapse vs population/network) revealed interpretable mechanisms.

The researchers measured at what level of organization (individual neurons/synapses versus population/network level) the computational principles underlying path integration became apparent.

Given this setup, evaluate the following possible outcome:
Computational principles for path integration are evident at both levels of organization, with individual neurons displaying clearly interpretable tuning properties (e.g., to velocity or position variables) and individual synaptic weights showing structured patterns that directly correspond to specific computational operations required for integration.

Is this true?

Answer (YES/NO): NO